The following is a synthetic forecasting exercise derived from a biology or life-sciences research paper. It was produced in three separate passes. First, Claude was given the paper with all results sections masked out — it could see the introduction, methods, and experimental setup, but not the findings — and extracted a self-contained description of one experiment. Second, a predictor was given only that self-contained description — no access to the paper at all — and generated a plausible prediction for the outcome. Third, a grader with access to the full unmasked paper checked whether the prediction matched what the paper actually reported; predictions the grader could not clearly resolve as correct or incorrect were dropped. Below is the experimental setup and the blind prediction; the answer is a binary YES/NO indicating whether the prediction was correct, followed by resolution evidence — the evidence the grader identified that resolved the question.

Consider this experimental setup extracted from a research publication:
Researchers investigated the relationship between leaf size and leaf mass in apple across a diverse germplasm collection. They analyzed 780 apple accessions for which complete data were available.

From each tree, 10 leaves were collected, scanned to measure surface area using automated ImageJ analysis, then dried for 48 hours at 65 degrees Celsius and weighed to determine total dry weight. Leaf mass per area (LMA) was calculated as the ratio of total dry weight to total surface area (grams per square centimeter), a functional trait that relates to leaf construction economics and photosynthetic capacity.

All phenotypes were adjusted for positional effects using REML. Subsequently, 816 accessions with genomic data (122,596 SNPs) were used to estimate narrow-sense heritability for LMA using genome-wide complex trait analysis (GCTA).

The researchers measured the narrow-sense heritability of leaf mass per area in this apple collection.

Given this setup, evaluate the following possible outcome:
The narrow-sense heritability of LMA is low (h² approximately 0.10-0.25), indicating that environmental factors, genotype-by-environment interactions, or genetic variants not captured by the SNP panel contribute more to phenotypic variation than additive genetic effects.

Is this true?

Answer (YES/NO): NO